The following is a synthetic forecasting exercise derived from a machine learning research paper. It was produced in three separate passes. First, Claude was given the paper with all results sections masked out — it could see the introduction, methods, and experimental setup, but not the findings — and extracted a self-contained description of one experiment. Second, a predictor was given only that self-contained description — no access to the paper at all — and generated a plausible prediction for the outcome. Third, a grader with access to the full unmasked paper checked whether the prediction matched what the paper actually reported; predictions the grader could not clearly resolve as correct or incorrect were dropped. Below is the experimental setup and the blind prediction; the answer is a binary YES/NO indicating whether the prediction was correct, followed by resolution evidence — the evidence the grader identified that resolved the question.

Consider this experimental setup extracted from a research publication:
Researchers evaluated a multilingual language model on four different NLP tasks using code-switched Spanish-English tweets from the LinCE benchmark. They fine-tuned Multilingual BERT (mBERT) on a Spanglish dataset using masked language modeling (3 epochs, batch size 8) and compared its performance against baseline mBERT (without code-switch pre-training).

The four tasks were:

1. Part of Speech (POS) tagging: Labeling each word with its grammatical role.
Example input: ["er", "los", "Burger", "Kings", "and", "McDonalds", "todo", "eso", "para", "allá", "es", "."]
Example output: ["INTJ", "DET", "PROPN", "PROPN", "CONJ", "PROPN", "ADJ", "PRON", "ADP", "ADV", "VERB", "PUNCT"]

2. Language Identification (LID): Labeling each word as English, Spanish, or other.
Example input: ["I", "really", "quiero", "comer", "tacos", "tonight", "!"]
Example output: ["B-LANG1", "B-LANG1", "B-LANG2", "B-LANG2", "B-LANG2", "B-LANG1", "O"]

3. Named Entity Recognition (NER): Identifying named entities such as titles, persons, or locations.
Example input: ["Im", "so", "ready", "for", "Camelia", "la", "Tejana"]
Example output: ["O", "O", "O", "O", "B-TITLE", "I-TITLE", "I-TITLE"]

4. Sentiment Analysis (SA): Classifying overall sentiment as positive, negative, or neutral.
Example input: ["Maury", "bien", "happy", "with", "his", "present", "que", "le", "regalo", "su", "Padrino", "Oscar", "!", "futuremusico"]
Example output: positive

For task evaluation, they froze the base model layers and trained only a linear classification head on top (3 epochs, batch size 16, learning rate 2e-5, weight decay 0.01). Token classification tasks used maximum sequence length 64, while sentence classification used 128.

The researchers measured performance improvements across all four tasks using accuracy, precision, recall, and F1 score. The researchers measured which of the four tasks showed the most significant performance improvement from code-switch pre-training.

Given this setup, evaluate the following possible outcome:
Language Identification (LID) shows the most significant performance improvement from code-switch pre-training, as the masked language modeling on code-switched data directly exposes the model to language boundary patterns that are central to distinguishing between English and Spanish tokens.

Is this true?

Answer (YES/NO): NO